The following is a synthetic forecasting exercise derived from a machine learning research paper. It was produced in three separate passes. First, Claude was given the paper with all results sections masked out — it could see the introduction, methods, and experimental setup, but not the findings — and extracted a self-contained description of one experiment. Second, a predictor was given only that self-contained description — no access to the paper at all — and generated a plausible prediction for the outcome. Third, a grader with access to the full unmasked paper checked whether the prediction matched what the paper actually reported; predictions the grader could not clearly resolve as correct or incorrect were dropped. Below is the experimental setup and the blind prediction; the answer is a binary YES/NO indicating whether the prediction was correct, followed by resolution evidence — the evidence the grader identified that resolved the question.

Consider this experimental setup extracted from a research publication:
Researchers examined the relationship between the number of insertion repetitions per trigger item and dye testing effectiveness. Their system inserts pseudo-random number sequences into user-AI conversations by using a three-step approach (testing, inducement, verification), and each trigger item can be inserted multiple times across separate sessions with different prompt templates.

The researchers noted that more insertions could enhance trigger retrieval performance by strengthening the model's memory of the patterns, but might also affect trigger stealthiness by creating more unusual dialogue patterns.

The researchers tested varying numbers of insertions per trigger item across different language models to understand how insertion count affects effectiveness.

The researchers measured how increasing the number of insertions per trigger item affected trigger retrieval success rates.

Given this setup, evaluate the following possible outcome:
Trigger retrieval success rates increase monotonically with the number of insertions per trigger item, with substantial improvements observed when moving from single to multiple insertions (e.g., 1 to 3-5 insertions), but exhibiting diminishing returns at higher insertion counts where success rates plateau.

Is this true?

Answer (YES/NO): NO